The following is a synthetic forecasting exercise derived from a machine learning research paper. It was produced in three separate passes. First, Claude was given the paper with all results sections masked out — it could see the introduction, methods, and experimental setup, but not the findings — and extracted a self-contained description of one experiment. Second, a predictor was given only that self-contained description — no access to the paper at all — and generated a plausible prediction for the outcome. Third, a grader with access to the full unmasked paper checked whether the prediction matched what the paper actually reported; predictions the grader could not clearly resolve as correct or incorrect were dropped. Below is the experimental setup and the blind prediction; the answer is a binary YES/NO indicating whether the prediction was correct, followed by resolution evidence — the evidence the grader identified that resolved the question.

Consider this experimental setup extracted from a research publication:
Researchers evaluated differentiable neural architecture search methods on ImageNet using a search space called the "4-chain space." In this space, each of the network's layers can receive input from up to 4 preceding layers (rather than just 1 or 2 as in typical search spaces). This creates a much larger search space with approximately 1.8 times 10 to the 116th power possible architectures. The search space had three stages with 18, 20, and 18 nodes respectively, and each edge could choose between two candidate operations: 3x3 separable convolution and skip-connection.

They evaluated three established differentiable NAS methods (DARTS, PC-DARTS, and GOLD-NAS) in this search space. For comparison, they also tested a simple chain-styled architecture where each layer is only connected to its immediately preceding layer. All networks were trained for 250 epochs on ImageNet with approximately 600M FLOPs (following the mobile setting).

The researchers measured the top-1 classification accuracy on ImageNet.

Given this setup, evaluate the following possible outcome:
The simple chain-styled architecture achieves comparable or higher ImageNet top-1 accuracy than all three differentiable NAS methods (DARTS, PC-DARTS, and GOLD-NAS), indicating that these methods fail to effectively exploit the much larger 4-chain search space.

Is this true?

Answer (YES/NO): NO